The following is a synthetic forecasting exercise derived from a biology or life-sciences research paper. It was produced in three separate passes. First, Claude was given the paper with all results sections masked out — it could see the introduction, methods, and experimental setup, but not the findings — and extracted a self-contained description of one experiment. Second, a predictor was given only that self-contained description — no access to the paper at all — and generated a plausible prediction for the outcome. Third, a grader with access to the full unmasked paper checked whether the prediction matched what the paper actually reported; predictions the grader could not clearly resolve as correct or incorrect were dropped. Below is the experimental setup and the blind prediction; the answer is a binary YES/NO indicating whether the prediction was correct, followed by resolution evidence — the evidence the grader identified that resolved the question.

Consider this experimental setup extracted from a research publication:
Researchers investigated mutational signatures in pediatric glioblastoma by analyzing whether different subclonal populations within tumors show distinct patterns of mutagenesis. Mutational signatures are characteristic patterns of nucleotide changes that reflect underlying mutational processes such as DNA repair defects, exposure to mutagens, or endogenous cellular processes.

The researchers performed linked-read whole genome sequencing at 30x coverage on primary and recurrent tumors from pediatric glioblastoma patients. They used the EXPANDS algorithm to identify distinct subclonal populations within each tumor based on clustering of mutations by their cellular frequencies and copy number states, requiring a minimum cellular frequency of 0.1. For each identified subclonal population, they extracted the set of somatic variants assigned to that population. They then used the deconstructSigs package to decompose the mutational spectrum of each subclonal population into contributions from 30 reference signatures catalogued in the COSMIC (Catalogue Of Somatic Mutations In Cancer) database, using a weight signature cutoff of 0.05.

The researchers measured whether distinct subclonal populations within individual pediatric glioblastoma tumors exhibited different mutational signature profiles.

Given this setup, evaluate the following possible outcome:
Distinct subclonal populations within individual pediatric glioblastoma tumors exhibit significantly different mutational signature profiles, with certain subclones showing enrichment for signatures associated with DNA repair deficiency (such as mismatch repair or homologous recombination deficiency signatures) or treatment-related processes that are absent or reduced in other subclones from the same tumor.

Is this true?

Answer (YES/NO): YES